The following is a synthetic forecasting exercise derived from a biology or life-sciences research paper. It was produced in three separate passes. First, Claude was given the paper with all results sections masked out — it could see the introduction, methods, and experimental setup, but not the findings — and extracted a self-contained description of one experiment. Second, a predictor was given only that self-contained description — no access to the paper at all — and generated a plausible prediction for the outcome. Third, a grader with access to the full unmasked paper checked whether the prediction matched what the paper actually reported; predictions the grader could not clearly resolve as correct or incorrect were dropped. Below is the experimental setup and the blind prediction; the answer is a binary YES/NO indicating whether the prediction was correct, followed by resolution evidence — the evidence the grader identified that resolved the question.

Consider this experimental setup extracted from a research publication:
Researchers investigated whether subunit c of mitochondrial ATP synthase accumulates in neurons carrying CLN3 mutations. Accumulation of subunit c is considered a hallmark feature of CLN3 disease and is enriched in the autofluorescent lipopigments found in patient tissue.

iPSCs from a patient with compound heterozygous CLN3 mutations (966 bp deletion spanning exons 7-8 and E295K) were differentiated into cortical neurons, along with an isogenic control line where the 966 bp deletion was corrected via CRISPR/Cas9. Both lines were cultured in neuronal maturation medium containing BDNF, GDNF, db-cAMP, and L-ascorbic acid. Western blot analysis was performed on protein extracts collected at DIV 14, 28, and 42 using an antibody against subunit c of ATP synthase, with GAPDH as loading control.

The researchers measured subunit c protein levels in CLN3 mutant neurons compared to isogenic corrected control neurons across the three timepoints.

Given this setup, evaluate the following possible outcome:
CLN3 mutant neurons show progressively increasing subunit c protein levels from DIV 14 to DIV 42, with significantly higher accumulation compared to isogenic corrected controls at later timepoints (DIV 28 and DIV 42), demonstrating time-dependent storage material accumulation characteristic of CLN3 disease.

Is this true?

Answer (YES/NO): NO